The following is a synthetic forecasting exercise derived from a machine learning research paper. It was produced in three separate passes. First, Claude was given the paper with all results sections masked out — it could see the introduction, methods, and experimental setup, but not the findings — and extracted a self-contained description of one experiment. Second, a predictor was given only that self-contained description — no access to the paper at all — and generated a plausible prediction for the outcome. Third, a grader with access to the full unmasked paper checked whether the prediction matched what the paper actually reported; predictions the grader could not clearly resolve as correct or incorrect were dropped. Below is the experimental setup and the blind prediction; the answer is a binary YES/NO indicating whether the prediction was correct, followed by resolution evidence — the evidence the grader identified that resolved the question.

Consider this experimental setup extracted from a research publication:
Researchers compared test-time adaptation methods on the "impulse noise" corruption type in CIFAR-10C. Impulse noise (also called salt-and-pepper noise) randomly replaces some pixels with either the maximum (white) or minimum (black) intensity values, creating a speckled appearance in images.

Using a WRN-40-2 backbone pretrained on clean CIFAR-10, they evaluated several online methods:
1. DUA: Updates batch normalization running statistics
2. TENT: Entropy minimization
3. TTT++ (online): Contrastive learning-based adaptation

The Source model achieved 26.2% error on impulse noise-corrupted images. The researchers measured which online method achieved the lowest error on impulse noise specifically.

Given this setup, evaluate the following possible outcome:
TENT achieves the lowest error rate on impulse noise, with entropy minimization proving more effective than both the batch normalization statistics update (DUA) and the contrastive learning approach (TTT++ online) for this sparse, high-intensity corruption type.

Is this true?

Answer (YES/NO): NO